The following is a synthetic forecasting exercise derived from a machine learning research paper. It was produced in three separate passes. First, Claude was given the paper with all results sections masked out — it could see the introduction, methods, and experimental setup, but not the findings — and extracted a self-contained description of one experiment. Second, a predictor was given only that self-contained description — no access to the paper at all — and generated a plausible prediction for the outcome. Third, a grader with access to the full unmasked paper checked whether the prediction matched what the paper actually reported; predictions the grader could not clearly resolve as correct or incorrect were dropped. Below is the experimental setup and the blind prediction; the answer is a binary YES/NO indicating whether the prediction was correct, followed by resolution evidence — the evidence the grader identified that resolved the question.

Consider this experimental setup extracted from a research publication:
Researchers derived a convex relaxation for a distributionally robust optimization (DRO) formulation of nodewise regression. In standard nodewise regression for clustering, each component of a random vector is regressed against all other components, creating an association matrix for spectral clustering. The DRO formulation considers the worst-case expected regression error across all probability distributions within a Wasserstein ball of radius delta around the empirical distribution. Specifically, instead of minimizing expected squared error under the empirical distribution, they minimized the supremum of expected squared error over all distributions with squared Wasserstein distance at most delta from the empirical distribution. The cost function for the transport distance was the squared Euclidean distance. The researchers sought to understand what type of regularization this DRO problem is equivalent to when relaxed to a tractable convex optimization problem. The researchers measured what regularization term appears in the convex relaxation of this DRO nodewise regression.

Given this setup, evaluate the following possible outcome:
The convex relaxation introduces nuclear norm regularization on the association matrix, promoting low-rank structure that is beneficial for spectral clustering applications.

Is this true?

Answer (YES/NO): NO